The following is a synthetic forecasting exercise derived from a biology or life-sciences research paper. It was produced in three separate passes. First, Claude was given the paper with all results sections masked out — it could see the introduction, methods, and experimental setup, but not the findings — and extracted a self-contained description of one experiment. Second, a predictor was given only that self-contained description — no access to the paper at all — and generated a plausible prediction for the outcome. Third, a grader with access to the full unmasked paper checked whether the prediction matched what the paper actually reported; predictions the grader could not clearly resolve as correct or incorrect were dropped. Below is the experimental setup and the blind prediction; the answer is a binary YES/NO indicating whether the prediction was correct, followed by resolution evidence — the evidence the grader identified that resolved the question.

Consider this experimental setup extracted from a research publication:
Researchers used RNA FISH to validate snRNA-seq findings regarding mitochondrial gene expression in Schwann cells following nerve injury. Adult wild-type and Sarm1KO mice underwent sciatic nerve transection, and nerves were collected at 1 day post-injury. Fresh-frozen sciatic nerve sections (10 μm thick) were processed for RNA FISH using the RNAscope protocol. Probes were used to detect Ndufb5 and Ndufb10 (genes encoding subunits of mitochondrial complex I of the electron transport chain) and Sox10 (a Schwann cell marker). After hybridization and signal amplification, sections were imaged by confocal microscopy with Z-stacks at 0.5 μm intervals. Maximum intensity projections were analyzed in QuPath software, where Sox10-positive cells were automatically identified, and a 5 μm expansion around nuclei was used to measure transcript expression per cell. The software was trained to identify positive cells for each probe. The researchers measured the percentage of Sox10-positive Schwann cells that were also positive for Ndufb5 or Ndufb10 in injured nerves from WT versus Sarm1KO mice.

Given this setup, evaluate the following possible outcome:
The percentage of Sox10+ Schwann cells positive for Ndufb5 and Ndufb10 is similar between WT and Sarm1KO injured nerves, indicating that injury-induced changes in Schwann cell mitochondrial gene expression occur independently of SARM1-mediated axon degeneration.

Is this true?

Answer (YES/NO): NO